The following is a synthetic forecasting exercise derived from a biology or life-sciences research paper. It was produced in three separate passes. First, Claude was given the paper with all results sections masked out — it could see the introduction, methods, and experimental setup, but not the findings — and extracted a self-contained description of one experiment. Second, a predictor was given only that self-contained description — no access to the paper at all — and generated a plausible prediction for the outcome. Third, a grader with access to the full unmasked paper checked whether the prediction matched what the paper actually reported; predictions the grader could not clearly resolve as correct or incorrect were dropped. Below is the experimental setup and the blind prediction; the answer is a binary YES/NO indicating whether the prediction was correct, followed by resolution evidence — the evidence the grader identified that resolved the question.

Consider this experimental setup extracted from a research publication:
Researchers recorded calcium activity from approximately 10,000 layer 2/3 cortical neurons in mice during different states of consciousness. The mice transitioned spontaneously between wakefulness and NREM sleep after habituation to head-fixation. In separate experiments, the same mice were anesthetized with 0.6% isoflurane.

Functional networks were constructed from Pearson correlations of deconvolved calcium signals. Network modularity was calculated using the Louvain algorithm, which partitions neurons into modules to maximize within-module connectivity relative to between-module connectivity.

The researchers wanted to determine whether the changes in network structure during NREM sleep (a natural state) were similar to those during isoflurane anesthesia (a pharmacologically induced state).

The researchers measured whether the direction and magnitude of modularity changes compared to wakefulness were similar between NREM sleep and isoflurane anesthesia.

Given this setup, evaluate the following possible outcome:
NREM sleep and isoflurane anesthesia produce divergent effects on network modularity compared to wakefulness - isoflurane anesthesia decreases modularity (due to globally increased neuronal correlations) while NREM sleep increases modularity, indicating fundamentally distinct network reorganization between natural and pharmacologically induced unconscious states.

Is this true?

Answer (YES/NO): NO